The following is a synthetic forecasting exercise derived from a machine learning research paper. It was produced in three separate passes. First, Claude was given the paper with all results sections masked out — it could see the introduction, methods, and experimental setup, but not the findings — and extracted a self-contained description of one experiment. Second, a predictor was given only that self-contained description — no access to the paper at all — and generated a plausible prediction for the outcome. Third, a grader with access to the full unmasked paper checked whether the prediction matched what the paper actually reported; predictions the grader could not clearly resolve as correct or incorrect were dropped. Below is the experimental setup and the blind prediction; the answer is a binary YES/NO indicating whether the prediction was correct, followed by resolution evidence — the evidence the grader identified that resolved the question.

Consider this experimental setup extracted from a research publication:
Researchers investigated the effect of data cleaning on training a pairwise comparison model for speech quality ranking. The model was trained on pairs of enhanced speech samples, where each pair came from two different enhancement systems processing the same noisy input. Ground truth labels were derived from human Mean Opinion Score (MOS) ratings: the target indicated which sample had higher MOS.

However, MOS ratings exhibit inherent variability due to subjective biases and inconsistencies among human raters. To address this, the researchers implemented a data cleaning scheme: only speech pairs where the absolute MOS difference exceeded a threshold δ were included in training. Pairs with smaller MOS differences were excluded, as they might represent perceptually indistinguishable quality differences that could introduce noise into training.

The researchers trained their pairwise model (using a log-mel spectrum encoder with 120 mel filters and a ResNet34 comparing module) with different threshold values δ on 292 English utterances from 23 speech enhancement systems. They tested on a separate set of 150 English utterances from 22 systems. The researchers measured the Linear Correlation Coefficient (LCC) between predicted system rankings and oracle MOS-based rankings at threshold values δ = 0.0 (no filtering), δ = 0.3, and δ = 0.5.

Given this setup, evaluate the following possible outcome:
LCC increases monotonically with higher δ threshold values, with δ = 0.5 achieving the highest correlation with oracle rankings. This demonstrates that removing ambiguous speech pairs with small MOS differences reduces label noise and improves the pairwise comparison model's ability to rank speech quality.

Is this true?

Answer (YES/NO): NO